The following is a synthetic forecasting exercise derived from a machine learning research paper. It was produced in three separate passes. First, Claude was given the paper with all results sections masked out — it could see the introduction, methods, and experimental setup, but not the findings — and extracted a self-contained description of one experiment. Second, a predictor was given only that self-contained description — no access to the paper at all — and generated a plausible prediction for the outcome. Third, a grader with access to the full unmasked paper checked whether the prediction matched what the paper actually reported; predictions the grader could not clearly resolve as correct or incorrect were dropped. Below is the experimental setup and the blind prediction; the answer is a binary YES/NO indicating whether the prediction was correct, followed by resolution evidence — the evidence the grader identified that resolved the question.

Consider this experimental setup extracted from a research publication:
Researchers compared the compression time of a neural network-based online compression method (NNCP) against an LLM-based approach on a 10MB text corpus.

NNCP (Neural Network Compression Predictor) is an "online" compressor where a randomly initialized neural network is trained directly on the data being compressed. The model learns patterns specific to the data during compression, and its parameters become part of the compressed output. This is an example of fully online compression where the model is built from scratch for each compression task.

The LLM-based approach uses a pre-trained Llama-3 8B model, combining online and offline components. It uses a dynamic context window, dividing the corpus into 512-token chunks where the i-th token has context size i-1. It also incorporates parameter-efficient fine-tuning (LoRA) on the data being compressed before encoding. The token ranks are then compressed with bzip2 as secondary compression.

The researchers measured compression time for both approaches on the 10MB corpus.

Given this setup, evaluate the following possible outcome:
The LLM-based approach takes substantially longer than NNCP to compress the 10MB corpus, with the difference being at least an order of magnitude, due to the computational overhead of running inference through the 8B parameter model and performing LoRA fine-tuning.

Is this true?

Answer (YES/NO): NO